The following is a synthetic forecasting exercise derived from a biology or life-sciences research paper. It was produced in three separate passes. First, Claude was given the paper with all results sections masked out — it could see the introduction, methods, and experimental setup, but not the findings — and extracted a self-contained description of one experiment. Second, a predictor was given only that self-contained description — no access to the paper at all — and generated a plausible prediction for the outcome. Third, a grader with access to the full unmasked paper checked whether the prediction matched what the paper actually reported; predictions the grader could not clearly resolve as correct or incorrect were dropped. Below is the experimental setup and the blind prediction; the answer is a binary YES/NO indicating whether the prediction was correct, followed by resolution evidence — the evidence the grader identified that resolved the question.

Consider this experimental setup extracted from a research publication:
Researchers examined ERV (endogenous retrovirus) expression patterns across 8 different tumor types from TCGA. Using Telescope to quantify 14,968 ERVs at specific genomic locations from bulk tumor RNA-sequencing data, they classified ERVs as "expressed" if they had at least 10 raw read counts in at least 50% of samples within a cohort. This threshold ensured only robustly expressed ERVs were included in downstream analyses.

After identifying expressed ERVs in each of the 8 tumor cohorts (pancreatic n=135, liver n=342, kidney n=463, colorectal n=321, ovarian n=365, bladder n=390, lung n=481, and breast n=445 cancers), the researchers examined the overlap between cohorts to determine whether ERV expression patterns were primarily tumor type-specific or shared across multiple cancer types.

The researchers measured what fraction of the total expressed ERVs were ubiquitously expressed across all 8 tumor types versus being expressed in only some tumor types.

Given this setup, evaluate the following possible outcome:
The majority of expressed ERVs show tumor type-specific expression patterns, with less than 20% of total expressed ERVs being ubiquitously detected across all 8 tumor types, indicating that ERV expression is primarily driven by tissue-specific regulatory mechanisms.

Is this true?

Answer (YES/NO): NO